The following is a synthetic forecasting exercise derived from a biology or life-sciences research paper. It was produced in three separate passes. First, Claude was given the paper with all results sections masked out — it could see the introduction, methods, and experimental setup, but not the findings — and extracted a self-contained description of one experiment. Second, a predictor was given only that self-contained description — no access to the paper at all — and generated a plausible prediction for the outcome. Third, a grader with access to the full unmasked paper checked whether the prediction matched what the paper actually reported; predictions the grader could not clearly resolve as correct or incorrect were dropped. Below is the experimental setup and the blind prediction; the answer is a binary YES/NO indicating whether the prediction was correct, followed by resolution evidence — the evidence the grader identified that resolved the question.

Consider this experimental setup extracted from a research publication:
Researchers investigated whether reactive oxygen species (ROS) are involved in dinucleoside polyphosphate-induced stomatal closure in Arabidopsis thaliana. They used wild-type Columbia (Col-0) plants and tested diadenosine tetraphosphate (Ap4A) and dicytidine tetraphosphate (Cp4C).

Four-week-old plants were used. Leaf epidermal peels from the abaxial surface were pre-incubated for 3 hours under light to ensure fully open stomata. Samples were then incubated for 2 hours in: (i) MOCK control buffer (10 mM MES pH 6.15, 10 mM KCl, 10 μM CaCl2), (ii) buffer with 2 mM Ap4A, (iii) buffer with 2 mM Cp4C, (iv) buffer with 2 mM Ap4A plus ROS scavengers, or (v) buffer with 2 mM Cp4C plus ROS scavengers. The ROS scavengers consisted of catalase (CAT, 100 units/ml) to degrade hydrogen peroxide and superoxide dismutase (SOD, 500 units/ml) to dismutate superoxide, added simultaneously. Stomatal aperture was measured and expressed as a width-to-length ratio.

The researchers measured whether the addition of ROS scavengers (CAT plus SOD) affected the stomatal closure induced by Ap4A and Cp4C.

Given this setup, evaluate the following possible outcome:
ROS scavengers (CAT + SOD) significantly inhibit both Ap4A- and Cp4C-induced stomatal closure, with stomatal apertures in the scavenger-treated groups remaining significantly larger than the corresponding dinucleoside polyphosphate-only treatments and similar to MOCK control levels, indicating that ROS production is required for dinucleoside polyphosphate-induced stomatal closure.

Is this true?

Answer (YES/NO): YES